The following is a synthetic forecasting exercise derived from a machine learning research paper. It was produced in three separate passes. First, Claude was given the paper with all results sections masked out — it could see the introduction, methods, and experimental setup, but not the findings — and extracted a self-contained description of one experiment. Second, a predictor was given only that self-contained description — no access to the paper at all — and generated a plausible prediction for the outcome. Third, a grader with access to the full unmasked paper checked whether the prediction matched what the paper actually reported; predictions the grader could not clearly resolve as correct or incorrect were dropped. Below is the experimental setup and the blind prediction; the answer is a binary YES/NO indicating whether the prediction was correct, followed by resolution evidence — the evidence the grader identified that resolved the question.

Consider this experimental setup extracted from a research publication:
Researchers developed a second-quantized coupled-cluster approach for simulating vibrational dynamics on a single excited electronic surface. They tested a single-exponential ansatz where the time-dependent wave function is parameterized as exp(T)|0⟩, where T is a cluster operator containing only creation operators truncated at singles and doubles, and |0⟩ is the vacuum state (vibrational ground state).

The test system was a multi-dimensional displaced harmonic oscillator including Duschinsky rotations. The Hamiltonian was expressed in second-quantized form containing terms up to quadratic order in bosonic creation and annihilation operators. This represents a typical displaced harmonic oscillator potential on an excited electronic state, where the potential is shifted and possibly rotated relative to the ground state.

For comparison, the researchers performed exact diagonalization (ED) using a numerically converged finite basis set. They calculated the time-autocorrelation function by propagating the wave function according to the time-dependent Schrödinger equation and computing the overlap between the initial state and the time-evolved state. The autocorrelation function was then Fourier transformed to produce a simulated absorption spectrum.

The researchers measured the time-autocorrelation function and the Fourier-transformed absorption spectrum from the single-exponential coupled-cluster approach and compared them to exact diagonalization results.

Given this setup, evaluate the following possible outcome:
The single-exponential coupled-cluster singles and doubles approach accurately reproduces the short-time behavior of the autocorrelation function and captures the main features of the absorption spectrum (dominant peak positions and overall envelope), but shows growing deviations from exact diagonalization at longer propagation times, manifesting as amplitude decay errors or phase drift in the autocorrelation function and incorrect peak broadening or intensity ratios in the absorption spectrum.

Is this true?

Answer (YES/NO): NO